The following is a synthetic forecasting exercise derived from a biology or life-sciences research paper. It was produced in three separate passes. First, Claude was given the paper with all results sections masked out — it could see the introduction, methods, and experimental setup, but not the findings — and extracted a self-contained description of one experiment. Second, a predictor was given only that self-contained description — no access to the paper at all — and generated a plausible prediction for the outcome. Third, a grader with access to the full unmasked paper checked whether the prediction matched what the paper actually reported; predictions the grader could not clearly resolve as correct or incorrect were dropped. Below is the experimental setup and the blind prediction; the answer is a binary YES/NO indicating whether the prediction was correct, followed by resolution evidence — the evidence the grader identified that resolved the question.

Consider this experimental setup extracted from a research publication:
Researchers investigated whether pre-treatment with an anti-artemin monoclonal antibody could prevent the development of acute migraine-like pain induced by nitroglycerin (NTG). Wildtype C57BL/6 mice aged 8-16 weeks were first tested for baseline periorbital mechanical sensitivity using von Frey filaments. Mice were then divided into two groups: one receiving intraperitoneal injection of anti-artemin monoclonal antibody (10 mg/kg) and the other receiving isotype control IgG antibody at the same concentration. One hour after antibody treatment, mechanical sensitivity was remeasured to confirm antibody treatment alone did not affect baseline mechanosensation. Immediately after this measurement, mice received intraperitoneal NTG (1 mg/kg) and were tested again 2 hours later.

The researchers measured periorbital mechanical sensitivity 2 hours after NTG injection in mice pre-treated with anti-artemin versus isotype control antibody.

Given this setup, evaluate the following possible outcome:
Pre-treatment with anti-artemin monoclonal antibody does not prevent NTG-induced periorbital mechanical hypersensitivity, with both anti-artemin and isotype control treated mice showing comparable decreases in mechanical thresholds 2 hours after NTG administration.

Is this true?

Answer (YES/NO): NO